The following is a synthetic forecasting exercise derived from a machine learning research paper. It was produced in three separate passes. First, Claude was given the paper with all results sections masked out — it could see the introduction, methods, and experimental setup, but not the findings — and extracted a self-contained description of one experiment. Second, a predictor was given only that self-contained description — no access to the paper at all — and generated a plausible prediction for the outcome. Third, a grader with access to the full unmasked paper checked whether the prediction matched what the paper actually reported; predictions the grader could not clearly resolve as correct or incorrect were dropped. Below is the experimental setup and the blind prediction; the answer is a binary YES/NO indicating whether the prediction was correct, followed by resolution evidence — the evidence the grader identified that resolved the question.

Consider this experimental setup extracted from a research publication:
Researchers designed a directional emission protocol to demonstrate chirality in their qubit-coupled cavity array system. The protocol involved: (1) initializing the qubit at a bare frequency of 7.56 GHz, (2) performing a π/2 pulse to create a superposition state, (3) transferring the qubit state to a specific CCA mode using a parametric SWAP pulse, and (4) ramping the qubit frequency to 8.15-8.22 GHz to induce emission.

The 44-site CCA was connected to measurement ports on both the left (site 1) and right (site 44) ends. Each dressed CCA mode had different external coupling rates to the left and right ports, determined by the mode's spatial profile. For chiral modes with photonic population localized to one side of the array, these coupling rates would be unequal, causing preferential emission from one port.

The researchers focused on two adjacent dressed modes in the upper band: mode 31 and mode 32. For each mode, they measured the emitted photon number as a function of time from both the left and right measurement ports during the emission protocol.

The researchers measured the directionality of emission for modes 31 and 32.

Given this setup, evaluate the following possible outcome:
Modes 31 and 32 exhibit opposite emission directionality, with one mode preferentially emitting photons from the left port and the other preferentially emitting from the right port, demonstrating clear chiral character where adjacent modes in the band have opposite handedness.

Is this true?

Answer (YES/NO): YES